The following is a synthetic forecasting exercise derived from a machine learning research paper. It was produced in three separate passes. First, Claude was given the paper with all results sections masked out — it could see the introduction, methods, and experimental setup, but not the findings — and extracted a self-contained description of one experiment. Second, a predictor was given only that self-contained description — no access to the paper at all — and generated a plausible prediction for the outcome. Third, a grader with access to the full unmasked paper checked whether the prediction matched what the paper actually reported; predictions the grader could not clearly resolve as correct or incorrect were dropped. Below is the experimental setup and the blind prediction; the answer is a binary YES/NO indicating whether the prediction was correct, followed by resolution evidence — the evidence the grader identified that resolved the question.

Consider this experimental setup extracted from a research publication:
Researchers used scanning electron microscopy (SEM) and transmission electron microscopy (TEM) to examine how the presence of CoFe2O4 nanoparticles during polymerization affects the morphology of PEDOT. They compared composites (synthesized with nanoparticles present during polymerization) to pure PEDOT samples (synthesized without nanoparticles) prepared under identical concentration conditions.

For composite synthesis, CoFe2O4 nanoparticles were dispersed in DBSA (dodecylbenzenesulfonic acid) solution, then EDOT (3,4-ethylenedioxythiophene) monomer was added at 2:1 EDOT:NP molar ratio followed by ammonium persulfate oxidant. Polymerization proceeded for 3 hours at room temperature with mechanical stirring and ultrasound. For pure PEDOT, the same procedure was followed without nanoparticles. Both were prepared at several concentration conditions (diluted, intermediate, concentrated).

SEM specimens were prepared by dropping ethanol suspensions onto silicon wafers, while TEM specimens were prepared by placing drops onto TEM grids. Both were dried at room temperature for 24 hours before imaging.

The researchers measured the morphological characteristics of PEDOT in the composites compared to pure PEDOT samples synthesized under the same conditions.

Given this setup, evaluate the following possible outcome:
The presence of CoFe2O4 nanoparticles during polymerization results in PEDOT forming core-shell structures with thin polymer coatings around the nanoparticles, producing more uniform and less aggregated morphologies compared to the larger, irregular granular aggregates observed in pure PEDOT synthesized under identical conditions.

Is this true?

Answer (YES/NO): NO